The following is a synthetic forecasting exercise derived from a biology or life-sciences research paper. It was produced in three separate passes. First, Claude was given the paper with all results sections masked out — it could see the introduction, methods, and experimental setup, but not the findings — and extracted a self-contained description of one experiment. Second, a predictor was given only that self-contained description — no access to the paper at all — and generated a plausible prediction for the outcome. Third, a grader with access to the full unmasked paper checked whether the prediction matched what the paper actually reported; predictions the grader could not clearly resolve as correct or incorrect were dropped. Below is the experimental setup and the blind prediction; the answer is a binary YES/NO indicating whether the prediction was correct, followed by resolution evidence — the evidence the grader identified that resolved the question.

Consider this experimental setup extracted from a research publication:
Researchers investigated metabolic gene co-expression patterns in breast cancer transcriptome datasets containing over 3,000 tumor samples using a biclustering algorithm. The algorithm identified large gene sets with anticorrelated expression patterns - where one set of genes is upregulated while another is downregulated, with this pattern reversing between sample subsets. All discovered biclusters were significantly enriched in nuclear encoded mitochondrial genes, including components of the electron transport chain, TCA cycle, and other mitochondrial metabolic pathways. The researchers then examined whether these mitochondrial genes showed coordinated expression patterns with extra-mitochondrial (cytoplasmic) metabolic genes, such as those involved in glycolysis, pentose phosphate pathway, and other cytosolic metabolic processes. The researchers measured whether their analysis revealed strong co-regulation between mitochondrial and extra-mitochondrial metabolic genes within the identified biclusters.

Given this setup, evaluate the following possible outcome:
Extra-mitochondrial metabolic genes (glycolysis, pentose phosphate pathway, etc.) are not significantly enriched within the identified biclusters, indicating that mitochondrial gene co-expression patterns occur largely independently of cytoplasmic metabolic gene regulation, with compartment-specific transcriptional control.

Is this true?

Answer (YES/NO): NO